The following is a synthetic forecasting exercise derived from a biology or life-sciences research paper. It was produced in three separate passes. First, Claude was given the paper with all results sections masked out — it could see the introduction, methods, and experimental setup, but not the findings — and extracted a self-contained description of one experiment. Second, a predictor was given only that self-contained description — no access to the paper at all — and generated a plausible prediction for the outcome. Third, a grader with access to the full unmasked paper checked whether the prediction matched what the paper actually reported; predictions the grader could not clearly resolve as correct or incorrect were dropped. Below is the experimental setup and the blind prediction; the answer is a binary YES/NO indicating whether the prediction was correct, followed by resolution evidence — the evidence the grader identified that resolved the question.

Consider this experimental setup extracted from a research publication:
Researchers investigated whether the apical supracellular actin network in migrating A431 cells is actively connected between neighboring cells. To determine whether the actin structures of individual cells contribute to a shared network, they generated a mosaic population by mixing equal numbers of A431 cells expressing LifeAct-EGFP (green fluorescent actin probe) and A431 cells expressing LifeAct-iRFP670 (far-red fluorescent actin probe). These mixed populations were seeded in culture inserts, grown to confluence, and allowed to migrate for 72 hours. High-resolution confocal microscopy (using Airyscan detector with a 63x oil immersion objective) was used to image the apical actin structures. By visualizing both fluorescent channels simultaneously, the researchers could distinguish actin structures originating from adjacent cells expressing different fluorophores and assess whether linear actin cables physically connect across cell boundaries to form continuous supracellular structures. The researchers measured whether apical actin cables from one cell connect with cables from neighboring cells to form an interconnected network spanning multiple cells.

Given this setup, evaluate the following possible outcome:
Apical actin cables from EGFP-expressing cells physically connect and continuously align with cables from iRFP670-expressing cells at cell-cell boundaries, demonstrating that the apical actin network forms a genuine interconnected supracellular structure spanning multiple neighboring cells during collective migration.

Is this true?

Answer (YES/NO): YES